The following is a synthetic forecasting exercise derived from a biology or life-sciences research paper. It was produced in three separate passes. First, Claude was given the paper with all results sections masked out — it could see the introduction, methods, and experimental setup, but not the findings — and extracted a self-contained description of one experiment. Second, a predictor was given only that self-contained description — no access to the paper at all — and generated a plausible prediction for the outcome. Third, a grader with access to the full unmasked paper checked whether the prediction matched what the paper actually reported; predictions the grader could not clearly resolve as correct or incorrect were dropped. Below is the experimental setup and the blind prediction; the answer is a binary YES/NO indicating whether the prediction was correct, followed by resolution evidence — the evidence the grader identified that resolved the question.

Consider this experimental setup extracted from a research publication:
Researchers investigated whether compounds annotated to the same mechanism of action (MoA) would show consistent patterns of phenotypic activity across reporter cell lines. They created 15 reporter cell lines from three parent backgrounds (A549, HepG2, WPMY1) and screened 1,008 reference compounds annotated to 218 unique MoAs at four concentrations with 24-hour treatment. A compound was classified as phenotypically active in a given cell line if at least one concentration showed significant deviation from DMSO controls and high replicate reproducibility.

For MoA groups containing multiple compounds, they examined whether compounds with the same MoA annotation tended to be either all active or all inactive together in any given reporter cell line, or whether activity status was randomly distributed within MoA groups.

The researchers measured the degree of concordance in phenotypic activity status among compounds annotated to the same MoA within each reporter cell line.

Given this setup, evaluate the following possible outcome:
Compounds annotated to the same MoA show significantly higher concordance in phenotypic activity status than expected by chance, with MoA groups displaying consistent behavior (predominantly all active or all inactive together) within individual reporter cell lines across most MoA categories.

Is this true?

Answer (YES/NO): YES